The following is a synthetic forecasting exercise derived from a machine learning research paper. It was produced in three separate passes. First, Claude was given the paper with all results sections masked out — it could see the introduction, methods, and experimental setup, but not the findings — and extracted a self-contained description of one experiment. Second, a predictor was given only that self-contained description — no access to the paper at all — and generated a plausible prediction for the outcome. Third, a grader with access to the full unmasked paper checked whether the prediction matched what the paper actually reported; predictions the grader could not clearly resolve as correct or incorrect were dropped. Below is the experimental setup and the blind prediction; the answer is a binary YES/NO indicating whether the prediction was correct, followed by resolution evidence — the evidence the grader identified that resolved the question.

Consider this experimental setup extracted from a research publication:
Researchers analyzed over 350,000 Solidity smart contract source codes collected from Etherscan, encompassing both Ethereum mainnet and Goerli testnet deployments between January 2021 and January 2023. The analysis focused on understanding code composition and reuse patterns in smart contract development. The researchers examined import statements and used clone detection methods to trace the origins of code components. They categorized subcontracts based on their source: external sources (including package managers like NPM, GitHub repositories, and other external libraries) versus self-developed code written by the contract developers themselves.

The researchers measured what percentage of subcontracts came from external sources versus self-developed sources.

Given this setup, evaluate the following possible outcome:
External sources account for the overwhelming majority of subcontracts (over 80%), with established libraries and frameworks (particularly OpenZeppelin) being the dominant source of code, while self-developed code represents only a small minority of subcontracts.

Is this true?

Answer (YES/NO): YES